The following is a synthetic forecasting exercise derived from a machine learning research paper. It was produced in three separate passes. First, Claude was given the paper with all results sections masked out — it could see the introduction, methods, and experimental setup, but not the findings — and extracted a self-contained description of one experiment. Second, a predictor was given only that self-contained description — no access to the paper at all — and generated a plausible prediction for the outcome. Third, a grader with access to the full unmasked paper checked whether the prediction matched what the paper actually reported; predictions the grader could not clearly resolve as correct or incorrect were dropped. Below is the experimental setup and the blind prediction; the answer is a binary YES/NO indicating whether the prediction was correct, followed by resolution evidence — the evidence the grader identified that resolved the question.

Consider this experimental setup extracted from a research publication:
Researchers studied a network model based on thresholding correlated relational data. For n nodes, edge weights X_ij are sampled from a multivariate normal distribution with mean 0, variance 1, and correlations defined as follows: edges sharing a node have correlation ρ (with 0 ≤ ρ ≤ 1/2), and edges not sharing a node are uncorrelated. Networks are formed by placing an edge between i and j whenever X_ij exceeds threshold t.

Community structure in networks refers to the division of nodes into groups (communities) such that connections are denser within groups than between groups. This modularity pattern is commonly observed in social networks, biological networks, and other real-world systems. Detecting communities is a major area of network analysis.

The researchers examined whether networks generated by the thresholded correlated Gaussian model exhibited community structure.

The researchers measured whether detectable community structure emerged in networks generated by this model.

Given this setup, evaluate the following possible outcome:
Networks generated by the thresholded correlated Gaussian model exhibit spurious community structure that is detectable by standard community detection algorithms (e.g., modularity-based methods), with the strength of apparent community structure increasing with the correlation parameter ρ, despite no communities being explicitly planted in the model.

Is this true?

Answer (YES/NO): NO